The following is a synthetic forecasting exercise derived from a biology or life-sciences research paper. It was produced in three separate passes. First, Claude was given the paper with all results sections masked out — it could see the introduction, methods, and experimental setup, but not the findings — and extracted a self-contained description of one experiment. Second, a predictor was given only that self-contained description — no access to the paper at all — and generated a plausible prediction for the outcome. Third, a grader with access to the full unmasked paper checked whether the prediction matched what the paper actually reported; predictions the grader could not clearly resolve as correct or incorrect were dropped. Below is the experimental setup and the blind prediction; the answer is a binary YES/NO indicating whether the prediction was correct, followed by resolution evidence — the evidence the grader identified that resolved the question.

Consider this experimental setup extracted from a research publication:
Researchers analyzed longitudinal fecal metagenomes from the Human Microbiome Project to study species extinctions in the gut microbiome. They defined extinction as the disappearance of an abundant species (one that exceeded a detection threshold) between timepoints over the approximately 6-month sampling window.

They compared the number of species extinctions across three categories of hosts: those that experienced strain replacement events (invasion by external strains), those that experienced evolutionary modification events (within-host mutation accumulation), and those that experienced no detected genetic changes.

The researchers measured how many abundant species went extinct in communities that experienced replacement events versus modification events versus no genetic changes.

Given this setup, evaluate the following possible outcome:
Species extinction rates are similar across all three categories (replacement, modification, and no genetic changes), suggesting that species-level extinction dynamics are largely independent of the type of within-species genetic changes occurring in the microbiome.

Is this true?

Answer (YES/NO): NO